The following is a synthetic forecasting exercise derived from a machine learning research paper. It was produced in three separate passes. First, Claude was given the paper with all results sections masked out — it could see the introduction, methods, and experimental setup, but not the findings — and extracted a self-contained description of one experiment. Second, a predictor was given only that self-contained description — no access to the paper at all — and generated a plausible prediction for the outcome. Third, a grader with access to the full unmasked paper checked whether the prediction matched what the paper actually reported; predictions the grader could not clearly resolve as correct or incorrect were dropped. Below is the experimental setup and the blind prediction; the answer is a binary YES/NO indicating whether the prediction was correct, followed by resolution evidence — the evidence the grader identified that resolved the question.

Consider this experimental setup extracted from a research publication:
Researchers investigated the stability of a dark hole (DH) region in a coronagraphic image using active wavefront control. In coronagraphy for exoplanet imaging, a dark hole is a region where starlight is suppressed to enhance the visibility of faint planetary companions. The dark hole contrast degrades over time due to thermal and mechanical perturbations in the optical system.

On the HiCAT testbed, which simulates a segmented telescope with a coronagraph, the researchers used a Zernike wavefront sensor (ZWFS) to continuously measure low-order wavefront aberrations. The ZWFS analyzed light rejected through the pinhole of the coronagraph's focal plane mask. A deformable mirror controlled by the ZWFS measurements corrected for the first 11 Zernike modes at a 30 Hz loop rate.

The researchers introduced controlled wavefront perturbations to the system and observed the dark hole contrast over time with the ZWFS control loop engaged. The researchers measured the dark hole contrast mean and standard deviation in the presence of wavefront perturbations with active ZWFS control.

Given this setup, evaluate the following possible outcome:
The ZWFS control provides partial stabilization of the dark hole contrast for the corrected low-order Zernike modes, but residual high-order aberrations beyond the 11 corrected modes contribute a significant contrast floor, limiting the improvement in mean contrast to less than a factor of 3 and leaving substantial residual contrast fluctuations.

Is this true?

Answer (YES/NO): NO